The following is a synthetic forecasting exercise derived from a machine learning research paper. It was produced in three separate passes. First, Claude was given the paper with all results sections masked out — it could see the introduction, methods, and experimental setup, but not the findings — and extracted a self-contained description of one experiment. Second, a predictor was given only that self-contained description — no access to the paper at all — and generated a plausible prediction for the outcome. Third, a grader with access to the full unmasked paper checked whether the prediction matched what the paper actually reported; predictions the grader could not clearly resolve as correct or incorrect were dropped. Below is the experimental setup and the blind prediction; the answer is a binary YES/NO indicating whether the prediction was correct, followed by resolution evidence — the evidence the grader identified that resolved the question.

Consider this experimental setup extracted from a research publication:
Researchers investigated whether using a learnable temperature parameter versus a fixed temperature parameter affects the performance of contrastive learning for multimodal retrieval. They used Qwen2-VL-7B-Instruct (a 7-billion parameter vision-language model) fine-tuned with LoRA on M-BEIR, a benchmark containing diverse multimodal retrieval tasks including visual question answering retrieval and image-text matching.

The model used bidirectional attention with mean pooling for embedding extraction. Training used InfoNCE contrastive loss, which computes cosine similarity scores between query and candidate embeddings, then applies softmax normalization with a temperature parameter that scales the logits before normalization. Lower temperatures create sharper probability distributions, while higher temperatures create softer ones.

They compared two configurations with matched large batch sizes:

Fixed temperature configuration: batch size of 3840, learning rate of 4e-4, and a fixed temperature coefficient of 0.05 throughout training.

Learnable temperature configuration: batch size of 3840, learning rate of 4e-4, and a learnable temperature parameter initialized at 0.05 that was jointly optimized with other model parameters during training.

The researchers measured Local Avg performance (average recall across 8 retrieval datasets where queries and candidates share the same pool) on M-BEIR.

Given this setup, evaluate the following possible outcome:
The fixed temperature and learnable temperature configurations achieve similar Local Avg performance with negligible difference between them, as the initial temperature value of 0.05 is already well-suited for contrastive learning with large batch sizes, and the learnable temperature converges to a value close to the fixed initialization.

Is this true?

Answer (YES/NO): NO